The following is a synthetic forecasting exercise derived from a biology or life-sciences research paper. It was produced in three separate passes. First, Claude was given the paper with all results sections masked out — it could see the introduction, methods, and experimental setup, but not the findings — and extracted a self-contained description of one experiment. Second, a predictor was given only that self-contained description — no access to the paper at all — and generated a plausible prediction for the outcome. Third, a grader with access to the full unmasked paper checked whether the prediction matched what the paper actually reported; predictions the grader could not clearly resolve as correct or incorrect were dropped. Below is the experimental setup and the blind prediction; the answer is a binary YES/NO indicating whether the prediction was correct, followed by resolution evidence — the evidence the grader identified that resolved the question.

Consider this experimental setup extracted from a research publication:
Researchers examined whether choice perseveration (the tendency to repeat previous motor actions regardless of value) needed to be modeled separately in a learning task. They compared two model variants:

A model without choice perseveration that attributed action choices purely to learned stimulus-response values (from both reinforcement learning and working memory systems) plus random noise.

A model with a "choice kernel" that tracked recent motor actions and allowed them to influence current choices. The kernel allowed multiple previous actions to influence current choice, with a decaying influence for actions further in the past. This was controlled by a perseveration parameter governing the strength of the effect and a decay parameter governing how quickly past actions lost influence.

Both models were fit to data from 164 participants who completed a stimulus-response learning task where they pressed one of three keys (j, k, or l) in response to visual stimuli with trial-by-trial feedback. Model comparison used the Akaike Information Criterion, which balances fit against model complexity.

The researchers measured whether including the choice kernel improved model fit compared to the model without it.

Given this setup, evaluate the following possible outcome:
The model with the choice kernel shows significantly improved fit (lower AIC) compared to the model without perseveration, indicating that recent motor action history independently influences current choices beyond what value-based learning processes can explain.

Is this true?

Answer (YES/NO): NO